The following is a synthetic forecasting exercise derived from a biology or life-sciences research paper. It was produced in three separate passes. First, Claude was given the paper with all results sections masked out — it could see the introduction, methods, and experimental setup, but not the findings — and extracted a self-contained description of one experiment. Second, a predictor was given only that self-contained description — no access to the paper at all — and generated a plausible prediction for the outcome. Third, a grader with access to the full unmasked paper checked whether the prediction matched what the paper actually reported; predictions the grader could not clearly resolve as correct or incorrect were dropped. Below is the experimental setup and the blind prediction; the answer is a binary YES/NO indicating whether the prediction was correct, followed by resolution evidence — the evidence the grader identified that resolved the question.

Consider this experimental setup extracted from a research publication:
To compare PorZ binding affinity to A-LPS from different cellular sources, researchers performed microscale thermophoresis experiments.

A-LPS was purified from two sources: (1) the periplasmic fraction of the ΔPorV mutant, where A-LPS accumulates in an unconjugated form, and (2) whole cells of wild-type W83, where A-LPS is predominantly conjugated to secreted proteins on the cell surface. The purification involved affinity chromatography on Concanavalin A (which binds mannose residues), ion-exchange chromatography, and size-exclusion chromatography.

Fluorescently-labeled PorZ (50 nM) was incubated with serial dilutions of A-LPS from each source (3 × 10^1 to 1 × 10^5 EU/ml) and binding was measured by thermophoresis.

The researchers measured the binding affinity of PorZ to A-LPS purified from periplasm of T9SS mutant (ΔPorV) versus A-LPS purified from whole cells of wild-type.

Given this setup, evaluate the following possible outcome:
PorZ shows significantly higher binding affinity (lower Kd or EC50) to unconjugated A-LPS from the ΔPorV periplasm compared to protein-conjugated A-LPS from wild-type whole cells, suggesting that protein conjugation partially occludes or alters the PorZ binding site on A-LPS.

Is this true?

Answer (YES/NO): NO